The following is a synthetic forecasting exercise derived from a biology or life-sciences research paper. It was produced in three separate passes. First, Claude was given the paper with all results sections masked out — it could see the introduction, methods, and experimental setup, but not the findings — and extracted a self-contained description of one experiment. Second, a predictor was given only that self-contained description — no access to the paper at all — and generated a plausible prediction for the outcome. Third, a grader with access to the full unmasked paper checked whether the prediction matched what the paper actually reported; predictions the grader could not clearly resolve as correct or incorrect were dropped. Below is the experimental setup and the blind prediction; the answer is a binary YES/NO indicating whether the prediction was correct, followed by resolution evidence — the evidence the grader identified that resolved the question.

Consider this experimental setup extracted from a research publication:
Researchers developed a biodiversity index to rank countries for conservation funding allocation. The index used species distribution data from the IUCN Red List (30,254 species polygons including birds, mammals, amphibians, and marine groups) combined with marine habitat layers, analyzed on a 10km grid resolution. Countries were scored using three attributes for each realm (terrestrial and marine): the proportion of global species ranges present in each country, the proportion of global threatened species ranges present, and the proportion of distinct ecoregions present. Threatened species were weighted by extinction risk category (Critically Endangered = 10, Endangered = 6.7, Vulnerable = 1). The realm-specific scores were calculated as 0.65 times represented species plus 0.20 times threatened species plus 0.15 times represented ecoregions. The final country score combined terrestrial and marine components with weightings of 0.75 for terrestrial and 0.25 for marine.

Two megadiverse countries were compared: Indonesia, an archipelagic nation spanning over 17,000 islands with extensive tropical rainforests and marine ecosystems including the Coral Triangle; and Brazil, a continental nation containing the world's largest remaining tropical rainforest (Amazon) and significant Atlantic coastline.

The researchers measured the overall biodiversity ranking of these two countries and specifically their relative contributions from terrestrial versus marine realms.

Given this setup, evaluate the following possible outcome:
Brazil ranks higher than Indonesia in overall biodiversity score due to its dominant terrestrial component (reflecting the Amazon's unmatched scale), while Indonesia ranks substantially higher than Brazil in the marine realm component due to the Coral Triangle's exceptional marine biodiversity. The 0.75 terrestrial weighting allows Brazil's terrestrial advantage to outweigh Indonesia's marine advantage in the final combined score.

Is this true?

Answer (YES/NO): NO